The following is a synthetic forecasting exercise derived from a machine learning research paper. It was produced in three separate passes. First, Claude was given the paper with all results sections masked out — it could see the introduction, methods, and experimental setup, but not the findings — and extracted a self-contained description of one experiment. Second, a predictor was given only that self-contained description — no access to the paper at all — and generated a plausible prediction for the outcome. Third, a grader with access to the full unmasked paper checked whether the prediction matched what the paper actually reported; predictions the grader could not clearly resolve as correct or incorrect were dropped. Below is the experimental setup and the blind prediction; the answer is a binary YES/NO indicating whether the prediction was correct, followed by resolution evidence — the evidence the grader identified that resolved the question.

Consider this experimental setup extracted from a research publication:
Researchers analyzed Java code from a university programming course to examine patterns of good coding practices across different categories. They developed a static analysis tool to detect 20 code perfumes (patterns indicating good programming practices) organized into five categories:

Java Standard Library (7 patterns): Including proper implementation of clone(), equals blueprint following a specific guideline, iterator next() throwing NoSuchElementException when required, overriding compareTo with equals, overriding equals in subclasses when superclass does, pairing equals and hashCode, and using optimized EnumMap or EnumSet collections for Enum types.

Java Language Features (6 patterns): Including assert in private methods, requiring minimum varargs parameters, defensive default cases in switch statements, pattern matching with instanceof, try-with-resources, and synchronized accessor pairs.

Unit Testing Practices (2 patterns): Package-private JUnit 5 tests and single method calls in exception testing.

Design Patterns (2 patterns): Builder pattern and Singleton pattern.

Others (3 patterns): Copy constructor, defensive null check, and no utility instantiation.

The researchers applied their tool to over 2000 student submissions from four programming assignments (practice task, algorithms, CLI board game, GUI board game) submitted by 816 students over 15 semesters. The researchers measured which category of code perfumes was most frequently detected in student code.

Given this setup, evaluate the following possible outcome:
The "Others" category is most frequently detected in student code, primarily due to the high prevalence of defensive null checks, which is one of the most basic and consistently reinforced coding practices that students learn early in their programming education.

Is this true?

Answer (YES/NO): NO